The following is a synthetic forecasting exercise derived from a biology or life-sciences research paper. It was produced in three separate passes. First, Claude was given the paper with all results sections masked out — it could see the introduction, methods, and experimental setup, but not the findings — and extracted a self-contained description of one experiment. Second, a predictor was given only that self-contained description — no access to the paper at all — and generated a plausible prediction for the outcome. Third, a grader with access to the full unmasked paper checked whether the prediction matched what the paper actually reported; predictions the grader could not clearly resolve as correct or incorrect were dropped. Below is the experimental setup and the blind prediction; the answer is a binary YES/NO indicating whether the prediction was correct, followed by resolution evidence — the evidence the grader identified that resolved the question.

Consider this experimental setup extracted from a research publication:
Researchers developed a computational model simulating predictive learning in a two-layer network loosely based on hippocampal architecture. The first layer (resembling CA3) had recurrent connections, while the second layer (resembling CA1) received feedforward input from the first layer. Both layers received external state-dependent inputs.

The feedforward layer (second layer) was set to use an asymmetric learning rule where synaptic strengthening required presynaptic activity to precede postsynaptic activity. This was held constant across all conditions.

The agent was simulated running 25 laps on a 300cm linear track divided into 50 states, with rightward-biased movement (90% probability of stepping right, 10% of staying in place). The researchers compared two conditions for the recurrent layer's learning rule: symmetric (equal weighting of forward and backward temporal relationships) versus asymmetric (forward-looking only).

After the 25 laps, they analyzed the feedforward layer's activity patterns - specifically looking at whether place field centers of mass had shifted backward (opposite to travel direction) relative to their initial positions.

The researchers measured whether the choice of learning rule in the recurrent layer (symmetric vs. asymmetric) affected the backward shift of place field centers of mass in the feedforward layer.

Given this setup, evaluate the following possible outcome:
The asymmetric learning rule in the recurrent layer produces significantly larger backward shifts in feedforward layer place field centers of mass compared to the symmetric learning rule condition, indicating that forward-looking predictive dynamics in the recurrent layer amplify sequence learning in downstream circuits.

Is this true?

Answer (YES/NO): NO